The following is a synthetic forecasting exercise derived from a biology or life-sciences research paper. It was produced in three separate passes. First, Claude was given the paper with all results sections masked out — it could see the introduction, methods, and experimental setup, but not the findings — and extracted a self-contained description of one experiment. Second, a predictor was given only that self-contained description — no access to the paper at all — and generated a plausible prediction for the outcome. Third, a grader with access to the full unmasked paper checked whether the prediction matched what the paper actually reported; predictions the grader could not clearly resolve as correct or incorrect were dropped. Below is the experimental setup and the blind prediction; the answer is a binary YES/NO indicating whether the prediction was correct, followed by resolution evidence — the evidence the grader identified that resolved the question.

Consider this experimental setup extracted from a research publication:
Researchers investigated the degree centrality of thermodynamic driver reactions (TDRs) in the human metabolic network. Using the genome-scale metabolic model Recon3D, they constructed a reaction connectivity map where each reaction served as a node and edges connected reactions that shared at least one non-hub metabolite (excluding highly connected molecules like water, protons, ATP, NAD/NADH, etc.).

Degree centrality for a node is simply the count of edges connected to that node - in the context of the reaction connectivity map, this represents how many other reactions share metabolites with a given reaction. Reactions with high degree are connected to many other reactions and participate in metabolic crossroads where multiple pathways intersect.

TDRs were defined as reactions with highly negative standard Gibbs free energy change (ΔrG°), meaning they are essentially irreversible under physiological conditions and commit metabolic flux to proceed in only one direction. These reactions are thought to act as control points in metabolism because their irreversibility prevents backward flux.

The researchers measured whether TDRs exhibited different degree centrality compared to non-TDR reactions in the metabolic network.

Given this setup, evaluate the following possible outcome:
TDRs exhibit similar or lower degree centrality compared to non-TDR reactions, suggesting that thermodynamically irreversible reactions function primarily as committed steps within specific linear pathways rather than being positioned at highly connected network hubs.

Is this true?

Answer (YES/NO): YES